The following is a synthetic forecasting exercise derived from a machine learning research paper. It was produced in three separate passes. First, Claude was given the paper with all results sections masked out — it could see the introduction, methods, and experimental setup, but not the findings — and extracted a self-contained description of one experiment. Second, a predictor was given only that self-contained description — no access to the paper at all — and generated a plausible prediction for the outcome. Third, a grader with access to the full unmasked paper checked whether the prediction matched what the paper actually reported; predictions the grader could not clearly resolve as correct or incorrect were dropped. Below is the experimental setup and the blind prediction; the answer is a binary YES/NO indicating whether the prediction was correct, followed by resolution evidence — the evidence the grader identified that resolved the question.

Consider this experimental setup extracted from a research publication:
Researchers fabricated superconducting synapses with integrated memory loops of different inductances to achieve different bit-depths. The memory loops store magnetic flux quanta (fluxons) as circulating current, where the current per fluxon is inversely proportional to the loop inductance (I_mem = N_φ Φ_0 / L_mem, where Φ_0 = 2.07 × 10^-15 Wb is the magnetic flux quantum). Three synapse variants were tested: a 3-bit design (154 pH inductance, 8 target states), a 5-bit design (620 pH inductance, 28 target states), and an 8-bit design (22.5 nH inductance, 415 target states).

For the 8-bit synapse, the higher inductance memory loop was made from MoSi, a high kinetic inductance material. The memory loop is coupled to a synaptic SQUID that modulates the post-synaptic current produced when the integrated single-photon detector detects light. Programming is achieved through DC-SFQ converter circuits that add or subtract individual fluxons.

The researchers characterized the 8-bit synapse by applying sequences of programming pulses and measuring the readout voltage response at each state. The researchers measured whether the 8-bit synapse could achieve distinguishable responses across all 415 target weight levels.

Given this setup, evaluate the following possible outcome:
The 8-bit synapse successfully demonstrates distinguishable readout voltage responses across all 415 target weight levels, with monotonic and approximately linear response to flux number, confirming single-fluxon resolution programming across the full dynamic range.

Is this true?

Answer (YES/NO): NO